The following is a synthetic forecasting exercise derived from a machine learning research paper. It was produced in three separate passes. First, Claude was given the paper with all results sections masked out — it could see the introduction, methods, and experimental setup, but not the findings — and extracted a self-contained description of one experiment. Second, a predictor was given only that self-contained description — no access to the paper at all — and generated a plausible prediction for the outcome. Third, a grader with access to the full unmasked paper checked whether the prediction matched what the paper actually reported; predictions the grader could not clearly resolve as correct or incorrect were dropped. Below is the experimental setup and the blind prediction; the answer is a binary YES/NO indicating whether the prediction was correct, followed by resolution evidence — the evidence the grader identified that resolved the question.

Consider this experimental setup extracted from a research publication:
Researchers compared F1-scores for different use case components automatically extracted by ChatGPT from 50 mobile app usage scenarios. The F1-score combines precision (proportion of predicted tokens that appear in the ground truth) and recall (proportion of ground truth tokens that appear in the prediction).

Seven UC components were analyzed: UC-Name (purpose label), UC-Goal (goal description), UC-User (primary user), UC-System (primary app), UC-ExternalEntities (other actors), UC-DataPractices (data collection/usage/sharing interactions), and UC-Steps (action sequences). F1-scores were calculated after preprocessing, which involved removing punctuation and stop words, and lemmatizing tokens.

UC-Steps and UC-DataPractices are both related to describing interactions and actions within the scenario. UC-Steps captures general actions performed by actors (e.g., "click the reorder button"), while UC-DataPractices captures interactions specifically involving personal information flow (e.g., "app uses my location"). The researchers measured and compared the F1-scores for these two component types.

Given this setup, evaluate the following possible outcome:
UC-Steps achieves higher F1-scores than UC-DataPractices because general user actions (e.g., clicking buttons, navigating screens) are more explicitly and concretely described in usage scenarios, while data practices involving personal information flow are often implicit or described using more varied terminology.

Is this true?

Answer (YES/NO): YES